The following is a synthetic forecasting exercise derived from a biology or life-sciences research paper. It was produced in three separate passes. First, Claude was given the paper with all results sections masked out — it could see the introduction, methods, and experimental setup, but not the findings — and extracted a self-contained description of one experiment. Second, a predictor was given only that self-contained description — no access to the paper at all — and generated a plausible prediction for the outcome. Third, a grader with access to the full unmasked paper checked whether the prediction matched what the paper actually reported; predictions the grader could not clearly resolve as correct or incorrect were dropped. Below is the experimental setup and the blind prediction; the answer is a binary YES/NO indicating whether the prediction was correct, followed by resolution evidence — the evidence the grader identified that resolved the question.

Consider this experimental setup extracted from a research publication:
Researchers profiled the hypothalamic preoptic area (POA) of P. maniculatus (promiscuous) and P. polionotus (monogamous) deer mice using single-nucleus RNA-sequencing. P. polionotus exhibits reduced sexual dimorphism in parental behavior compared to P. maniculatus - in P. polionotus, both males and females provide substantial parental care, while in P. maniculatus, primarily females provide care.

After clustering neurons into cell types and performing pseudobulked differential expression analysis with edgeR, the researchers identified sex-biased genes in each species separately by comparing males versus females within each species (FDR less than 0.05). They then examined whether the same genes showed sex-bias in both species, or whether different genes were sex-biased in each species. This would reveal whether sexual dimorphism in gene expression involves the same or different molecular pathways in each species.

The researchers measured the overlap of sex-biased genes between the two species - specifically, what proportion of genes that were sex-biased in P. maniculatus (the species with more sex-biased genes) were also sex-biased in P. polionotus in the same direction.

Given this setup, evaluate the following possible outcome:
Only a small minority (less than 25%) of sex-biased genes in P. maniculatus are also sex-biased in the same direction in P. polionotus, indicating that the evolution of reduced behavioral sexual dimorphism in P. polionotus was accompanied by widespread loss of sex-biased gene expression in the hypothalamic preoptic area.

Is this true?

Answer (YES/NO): YES